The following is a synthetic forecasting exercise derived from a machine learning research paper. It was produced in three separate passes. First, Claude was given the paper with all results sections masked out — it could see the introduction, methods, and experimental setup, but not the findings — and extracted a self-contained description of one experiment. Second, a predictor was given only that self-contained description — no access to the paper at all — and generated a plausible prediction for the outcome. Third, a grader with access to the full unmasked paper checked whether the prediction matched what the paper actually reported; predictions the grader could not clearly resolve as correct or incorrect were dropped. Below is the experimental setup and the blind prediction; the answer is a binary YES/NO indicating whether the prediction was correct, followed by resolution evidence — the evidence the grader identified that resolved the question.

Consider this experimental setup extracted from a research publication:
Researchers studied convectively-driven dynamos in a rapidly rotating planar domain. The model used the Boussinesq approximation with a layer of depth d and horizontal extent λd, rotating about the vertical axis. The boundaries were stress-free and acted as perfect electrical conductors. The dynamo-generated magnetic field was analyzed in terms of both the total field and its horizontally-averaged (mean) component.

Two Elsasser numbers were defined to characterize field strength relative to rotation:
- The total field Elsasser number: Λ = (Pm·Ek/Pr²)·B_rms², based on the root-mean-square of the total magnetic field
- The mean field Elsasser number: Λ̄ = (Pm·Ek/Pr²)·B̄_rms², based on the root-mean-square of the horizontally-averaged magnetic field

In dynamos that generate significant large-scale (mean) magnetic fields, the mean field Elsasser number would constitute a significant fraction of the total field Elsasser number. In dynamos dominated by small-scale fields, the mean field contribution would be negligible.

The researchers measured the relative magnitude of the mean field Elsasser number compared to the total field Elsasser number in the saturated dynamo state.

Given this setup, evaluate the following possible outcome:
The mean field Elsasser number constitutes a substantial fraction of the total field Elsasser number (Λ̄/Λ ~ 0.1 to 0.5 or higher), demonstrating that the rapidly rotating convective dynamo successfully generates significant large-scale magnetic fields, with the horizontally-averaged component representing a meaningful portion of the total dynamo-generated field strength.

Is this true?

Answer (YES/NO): YES